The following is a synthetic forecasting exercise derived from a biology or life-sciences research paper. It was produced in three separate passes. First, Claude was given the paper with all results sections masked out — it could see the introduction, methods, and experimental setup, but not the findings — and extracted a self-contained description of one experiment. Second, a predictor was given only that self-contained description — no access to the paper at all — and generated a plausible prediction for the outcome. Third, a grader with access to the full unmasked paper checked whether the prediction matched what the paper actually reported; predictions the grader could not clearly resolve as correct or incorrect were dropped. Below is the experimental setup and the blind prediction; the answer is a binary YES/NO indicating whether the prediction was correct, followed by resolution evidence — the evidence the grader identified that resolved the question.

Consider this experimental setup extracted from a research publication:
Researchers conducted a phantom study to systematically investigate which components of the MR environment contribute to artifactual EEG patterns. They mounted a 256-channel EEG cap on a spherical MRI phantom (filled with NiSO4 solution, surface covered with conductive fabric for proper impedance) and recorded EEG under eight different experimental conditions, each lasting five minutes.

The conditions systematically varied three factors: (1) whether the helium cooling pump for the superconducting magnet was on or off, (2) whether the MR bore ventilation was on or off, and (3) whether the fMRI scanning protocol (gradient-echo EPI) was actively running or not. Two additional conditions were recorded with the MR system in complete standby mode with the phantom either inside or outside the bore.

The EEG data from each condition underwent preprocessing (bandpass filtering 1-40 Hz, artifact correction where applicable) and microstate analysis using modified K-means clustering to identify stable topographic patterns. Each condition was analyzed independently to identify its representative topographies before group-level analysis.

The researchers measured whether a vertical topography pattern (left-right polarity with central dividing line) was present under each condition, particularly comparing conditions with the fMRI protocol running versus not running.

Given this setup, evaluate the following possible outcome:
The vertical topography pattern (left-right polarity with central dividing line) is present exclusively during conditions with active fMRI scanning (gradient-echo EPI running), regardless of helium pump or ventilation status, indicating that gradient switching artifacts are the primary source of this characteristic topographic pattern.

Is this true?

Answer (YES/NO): NO